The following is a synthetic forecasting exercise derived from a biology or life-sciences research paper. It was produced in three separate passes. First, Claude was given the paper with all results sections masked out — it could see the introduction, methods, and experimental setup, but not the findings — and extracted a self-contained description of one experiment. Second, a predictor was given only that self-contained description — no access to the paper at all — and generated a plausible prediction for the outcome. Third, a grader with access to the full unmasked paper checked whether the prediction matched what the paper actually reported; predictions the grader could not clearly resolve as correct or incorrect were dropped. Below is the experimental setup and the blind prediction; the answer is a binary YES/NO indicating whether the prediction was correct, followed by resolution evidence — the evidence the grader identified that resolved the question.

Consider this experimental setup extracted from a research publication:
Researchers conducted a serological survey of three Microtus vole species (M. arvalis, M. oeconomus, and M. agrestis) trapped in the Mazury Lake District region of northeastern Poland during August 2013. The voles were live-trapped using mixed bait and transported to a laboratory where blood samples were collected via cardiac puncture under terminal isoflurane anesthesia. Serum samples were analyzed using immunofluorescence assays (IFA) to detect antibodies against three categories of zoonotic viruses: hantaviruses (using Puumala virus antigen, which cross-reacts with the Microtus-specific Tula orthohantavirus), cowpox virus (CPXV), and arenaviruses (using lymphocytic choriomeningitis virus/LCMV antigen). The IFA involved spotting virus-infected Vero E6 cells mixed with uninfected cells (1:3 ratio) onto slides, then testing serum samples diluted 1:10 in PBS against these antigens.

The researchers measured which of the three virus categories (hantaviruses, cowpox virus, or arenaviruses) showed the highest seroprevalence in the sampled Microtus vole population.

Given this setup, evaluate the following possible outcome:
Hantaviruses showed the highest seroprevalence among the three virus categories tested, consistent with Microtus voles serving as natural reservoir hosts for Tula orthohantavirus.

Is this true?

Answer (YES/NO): NO